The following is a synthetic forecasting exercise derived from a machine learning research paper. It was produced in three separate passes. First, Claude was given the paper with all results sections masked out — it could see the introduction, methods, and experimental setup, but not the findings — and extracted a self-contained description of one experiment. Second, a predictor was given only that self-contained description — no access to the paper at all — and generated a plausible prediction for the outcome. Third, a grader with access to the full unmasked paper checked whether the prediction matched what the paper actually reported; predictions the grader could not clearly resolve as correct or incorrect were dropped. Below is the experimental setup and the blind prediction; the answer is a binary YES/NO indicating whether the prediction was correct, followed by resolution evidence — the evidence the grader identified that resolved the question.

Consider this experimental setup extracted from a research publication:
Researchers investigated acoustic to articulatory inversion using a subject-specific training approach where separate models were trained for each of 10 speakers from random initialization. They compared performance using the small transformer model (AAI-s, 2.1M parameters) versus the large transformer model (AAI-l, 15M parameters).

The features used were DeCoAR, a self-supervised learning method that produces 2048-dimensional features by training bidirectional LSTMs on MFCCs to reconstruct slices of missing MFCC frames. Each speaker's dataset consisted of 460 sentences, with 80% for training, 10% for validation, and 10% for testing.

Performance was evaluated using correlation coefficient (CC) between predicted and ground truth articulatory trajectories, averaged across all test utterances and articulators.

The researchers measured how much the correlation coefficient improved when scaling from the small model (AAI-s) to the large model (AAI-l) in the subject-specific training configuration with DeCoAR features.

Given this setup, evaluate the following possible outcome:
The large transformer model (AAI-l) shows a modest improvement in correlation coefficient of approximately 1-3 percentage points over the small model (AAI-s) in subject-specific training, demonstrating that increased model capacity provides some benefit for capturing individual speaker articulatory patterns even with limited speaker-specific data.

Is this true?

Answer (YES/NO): YES